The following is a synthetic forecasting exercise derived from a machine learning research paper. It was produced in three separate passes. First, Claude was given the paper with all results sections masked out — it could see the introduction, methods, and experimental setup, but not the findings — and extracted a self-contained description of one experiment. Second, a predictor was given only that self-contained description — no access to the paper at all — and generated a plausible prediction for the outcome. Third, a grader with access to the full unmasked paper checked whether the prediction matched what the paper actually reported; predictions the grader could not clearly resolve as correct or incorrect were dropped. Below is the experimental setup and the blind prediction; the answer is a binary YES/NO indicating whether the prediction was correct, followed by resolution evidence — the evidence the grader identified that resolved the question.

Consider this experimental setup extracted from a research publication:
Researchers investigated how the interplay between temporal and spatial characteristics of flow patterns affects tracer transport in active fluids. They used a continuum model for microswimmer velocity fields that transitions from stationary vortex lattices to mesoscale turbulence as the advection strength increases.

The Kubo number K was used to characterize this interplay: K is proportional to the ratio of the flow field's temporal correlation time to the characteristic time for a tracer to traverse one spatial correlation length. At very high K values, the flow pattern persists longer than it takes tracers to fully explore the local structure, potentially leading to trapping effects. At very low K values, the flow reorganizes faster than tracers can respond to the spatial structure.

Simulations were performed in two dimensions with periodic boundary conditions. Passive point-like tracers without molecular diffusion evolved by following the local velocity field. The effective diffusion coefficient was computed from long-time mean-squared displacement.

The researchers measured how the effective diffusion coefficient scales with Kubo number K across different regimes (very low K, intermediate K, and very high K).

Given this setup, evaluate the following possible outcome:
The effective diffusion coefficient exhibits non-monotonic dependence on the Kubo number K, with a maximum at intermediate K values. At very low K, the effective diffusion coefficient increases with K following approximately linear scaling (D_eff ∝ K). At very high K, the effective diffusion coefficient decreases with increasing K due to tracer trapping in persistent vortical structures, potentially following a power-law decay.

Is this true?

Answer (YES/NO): YES